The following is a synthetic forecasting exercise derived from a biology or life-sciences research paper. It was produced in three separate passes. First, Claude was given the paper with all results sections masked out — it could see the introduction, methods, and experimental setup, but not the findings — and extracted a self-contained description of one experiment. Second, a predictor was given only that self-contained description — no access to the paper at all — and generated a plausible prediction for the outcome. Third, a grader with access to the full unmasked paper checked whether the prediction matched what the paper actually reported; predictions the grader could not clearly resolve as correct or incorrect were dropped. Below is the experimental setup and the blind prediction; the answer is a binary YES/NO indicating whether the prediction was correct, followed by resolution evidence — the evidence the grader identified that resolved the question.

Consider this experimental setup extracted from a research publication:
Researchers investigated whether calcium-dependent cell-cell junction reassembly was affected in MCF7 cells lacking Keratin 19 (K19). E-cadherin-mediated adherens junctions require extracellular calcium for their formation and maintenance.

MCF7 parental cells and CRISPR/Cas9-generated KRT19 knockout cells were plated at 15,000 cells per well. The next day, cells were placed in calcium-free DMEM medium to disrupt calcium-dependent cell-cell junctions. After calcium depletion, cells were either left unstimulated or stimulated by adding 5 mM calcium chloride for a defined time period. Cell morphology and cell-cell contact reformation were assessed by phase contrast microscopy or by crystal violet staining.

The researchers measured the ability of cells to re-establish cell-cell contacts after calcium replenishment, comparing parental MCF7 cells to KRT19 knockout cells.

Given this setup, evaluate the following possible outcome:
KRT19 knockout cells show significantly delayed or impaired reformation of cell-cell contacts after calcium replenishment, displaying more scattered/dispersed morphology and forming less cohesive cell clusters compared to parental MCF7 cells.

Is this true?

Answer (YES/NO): YES